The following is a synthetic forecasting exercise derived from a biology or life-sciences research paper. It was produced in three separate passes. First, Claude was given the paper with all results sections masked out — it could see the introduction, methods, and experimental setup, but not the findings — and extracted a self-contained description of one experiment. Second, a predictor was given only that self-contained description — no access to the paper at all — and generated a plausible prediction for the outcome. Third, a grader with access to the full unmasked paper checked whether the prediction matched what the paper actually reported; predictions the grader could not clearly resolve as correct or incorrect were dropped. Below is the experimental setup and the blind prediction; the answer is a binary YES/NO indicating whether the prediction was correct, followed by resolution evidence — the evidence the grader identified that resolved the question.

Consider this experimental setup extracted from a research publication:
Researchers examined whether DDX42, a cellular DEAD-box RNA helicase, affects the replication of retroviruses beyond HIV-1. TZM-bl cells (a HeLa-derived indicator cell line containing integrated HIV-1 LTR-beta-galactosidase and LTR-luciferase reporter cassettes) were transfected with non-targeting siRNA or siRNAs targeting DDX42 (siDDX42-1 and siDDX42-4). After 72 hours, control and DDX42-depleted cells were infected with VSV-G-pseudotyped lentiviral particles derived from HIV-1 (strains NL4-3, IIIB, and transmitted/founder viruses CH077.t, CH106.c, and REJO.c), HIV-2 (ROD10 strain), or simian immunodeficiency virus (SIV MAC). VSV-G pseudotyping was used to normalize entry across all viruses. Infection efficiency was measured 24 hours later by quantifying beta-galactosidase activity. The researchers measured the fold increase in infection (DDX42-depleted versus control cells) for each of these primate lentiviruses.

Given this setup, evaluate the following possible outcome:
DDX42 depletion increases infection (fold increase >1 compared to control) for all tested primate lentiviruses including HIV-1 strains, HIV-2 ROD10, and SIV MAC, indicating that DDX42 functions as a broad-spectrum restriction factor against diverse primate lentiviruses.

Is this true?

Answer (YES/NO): YES